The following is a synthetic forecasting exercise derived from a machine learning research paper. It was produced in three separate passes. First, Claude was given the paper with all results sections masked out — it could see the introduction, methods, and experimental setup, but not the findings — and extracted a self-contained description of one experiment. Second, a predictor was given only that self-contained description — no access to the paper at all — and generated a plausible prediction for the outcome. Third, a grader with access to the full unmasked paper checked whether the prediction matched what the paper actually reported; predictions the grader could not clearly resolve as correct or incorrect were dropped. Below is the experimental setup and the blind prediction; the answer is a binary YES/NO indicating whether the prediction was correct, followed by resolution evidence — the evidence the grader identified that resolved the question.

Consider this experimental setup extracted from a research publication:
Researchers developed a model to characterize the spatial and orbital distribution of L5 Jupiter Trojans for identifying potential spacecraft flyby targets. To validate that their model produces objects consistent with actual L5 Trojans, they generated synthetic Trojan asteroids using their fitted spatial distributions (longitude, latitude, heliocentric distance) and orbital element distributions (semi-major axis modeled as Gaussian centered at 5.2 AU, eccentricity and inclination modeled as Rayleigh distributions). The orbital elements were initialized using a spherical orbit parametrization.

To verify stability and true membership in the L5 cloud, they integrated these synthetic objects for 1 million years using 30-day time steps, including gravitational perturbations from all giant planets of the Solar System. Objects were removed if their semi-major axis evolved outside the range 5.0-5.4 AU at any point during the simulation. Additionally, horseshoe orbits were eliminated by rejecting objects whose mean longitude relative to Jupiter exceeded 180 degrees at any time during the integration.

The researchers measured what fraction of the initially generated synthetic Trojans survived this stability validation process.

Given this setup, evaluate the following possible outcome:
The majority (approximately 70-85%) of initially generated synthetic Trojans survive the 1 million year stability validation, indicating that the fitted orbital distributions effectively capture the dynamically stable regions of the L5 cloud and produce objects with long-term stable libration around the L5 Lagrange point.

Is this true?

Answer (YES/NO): NO